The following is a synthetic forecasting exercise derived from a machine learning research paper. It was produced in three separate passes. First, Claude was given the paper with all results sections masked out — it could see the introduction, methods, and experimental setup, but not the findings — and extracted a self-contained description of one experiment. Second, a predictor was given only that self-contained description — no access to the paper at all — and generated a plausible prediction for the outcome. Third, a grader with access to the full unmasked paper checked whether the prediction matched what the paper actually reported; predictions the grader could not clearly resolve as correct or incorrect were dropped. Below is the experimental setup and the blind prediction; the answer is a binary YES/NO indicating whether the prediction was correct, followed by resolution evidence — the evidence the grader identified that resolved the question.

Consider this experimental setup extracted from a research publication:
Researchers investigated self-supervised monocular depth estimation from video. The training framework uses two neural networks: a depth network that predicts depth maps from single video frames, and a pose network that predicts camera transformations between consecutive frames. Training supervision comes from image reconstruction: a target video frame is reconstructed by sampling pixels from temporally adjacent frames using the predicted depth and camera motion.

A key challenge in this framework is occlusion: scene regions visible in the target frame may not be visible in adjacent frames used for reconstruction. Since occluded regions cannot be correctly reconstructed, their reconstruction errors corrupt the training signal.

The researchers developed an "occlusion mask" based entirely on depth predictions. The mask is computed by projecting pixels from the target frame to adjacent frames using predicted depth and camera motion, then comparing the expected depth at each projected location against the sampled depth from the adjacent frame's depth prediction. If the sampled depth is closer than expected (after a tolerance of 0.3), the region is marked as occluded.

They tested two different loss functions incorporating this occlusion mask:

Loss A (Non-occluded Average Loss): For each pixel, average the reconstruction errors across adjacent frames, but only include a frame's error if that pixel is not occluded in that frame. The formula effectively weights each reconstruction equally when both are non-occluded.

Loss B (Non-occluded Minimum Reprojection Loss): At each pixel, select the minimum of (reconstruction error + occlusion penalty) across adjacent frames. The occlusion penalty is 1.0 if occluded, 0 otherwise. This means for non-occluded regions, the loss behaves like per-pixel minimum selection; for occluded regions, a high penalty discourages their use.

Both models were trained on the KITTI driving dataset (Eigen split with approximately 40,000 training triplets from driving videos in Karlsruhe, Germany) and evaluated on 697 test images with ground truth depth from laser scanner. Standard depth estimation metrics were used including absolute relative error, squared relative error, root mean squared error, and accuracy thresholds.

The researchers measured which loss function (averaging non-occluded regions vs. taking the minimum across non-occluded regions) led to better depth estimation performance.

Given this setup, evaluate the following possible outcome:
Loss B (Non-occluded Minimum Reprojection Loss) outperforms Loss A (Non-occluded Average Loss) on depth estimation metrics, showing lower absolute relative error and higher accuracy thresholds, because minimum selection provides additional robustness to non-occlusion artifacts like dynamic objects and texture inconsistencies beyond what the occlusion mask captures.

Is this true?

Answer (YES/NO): YES